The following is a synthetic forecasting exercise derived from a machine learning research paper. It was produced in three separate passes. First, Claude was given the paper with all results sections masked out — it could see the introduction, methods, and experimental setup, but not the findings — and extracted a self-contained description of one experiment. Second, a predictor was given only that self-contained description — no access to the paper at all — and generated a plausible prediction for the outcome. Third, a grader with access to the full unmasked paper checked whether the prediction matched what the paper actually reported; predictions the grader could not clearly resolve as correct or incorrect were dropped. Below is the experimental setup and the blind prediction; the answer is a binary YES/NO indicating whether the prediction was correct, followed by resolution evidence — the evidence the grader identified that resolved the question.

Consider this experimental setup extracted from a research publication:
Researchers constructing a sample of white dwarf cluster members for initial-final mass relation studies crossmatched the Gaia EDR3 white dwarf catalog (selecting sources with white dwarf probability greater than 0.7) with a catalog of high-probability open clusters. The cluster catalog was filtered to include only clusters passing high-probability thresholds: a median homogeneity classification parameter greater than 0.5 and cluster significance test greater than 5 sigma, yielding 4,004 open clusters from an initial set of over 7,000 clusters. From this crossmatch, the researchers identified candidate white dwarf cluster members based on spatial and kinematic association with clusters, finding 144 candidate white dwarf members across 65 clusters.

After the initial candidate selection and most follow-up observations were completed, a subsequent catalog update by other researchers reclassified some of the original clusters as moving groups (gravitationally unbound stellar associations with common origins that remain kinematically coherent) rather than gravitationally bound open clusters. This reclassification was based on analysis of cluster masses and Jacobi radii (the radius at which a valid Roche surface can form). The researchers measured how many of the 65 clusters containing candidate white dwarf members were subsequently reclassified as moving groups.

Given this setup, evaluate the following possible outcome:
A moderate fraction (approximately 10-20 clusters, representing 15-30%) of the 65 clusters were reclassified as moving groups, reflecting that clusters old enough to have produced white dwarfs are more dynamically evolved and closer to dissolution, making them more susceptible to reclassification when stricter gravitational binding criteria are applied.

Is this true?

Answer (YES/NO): NO